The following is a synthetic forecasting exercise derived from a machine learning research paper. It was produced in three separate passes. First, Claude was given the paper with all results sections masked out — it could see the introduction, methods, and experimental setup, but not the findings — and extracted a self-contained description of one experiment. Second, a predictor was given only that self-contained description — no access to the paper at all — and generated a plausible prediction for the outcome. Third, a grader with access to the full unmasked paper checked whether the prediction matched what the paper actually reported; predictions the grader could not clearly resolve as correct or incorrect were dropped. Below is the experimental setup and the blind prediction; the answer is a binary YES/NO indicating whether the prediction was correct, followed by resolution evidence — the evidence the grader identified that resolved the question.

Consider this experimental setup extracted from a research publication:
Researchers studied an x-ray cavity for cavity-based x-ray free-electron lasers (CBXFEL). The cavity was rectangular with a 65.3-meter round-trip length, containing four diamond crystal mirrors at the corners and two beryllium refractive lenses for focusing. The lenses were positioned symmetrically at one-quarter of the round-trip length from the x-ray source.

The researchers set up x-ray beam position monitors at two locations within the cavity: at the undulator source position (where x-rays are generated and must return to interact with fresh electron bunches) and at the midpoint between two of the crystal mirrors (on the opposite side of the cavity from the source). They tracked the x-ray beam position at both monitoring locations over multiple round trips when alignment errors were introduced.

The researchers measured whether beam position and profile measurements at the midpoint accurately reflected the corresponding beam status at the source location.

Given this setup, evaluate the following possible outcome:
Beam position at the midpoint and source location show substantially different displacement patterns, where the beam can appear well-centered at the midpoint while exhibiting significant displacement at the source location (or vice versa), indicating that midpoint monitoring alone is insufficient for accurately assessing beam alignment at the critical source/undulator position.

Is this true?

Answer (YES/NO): NO